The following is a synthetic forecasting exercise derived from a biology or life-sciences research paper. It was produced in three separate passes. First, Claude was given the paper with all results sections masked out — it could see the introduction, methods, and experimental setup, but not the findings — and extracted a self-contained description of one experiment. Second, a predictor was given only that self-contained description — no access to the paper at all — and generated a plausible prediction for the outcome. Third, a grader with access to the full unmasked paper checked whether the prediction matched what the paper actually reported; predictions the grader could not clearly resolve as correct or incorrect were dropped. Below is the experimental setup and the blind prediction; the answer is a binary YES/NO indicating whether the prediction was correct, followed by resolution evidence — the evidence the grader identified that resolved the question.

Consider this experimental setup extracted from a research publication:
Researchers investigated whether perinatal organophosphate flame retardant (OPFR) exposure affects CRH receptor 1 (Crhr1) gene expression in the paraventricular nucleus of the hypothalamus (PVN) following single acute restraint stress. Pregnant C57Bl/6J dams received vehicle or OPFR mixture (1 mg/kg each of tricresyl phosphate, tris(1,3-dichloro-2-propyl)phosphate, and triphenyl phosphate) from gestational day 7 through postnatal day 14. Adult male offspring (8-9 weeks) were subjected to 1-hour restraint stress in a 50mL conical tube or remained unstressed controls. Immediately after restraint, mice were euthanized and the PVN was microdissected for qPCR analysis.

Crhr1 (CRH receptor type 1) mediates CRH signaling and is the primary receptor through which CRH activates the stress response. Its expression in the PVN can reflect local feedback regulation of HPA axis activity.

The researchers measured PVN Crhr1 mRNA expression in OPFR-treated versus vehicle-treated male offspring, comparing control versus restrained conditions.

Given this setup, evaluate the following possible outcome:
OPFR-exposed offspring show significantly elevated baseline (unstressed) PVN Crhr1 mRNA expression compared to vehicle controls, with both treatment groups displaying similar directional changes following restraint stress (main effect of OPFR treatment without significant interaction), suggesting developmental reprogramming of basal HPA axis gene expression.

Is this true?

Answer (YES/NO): NO